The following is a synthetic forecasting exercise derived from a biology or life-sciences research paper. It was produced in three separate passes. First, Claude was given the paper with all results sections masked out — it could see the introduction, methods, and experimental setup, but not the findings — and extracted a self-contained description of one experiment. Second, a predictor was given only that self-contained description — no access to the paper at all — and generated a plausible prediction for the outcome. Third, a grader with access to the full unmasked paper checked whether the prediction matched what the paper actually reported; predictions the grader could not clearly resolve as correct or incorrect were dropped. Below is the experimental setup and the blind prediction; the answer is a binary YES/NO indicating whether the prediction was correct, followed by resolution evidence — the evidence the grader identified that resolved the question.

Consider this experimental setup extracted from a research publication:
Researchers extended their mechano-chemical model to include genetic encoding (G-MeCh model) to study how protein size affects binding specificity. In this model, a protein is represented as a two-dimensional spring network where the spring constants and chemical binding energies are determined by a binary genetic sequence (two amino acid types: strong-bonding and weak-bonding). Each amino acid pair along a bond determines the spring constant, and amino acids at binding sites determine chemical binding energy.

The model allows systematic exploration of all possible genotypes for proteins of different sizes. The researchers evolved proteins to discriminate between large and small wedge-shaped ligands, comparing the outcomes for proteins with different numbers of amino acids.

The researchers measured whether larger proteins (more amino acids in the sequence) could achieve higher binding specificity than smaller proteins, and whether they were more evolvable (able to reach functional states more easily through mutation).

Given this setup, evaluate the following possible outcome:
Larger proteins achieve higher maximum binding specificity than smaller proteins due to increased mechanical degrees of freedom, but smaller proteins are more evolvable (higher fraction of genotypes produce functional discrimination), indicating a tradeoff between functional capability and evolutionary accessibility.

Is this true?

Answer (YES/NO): NO